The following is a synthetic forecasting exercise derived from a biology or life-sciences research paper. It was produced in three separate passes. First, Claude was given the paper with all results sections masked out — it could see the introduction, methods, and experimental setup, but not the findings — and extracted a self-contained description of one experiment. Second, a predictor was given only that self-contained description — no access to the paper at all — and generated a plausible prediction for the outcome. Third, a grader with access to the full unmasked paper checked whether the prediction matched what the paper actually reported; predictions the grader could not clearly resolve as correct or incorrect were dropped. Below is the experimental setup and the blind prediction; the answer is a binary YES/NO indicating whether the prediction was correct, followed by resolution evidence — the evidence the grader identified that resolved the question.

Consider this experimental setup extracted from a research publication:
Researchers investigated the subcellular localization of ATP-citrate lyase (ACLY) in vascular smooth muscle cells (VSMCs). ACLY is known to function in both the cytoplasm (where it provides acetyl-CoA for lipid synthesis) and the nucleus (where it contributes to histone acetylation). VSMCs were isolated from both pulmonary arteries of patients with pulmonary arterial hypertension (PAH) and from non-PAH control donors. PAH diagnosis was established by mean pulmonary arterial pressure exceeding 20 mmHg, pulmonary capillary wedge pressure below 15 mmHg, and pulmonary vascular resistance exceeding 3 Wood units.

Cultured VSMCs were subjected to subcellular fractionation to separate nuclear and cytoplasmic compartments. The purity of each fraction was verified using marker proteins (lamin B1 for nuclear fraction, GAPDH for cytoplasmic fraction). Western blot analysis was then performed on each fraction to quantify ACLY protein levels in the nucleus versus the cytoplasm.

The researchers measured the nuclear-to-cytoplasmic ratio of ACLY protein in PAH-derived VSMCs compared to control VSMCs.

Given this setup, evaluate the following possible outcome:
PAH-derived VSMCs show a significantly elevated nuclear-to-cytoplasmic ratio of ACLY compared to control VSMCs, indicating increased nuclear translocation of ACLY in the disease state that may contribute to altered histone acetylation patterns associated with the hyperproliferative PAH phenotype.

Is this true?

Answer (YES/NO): YES